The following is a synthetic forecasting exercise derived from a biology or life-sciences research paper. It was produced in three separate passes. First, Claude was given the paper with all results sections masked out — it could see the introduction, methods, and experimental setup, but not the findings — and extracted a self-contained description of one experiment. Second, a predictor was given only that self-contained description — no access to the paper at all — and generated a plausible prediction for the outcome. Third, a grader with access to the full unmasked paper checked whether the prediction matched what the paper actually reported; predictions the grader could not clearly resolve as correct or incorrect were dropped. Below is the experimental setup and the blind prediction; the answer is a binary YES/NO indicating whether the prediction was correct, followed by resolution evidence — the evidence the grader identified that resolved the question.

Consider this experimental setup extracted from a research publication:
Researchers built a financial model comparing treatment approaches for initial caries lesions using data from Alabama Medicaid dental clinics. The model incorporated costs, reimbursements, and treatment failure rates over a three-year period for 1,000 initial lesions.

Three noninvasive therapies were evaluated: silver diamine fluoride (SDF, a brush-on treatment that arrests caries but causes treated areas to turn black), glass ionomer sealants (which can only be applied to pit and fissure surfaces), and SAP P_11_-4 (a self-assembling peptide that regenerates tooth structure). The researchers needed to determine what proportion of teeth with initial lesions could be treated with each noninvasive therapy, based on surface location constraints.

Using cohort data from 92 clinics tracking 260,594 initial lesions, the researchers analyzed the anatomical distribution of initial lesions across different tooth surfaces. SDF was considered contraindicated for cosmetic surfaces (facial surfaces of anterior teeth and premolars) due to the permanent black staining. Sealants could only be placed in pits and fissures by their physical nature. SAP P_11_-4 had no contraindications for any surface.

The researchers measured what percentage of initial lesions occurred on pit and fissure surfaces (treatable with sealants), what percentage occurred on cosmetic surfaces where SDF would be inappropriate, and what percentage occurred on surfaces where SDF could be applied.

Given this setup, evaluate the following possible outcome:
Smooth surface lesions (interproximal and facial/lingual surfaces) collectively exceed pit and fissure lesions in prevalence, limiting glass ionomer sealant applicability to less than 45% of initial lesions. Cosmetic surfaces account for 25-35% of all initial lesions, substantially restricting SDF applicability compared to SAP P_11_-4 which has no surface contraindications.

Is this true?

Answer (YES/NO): YES